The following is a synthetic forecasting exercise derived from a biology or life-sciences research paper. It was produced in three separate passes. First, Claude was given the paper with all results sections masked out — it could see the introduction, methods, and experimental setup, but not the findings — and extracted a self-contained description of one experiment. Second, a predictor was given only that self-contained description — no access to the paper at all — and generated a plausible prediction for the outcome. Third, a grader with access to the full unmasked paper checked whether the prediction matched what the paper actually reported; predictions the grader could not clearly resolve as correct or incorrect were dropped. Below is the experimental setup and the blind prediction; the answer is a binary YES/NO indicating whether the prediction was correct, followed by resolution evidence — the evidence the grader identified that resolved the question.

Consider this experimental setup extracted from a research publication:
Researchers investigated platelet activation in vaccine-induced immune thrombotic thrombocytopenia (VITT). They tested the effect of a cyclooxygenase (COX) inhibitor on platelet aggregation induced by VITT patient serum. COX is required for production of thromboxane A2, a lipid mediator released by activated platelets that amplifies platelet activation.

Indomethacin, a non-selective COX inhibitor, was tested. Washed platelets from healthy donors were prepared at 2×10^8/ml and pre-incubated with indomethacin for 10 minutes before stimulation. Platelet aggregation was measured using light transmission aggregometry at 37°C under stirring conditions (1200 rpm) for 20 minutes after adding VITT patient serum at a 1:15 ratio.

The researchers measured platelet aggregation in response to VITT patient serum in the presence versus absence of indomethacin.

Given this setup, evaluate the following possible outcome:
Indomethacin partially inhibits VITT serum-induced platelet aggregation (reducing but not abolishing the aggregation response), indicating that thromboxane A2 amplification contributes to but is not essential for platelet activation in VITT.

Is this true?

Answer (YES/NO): NO